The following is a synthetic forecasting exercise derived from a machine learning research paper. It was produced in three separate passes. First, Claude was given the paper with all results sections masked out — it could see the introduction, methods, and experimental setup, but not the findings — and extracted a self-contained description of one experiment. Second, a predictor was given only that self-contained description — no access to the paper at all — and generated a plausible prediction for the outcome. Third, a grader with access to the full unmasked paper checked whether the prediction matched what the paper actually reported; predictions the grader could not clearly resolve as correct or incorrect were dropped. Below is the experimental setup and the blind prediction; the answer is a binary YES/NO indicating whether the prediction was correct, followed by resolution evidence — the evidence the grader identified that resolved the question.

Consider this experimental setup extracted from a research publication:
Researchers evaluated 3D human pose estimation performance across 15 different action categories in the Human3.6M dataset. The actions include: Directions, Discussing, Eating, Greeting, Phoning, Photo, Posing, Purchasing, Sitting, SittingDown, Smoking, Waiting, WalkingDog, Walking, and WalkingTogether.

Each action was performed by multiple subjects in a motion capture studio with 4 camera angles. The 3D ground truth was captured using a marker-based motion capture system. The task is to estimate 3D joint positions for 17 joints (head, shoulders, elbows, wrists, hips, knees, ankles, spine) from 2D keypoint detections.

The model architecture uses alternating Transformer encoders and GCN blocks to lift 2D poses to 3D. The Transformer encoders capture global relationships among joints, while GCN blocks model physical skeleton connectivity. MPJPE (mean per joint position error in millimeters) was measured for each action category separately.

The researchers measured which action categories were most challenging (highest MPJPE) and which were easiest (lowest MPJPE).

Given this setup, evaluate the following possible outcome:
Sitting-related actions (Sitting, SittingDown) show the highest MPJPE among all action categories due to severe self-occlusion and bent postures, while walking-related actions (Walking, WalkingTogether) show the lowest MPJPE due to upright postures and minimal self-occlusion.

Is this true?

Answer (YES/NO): NO